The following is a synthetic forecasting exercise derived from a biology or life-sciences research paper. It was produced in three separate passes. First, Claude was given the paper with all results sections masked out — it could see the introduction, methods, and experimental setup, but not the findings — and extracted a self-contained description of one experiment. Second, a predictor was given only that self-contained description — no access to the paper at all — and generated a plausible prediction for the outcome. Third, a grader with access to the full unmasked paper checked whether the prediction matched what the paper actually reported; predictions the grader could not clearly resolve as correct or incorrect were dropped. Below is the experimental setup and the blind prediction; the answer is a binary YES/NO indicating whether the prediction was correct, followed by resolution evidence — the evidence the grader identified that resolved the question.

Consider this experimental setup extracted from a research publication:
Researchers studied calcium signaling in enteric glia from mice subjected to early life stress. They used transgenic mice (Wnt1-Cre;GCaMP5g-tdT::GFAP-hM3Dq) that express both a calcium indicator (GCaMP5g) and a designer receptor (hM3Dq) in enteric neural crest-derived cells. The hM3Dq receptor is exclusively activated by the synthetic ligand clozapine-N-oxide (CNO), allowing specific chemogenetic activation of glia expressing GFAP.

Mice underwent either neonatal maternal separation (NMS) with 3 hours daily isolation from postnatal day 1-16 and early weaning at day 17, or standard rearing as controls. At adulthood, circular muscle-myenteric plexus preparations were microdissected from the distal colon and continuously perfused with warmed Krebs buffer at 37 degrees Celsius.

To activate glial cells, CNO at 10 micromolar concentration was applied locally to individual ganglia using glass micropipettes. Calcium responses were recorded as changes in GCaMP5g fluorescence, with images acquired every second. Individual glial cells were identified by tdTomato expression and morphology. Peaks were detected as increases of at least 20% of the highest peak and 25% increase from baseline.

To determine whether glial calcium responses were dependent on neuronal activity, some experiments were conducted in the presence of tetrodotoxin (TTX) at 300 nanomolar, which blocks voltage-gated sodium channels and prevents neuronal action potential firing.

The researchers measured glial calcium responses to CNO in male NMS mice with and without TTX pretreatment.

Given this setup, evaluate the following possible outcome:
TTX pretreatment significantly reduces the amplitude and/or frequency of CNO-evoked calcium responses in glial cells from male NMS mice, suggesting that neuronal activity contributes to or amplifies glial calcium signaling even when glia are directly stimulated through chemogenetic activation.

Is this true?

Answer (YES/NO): NO